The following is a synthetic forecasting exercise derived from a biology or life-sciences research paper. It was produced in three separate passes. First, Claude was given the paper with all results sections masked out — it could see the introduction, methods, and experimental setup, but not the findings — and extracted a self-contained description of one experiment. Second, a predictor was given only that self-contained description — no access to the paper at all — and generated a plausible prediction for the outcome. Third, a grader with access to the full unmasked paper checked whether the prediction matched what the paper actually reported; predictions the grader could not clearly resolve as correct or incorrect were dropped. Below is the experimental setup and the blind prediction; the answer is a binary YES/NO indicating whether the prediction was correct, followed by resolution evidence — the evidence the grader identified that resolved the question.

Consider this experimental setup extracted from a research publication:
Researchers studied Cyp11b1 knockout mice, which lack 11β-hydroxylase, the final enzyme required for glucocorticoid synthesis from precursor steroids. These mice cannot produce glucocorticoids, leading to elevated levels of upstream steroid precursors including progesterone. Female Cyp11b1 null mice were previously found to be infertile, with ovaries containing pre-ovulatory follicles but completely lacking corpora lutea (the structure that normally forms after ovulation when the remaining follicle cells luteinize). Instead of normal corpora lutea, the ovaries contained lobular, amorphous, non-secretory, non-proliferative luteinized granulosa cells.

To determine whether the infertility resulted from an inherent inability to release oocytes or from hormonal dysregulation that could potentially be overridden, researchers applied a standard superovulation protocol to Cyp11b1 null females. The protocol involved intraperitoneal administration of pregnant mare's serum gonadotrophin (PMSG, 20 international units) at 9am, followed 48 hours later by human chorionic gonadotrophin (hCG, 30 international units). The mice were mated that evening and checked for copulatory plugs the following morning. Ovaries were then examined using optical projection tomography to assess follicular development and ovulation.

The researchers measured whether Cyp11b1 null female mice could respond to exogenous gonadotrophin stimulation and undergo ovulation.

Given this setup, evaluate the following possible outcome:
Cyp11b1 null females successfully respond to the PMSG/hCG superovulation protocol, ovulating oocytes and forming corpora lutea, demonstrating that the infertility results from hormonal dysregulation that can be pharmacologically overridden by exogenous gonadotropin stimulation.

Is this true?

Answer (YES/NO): YES